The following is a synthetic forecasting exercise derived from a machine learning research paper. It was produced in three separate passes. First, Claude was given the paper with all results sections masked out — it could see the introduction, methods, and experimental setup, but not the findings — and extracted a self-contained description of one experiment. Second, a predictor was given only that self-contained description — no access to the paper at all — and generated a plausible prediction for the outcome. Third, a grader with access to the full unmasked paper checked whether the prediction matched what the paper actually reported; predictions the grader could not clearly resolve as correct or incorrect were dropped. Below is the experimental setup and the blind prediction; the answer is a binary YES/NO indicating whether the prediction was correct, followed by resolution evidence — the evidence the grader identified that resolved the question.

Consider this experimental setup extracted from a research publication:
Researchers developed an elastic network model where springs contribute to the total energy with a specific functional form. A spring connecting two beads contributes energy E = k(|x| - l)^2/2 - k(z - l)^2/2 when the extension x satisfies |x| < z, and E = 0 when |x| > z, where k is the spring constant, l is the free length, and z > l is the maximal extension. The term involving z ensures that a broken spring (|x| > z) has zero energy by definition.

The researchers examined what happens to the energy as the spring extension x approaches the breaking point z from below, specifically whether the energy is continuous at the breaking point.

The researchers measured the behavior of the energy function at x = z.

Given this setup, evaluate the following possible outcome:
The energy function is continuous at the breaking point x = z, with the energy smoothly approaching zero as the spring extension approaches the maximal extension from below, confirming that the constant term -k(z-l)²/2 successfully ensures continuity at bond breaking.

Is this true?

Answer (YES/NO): YES